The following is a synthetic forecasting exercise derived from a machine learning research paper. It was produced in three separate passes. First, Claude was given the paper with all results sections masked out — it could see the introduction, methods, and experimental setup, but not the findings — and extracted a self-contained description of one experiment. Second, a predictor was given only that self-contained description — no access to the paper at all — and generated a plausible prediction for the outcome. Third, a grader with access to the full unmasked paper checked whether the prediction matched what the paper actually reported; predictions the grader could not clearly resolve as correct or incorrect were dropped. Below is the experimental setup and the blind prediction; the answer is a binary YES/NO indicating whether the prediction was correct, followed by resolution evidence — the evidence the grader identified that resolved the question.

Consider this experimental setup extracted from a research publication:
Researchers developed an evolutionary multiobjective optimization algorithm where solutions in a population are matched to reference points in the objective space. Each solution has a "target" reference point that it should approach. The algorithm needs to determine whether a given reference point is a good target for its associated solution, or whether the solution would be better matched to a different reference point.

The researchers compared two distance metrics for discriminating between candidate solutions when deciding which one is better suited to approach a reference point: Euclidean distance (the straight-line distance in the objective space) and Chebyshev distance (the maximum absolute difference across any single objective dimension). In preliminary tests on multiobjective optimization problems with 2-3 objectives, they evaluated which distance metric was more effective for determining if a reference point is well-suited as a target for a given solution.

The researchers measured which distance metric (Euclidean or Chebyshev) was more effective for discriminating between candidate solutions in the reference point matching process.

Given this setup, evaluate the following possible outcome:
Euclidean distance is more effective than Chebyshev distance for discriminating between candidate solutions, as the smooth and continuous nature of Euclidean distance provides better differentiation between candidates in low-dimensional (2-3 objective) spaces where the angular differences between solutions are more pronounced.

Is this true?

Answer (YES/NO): NO